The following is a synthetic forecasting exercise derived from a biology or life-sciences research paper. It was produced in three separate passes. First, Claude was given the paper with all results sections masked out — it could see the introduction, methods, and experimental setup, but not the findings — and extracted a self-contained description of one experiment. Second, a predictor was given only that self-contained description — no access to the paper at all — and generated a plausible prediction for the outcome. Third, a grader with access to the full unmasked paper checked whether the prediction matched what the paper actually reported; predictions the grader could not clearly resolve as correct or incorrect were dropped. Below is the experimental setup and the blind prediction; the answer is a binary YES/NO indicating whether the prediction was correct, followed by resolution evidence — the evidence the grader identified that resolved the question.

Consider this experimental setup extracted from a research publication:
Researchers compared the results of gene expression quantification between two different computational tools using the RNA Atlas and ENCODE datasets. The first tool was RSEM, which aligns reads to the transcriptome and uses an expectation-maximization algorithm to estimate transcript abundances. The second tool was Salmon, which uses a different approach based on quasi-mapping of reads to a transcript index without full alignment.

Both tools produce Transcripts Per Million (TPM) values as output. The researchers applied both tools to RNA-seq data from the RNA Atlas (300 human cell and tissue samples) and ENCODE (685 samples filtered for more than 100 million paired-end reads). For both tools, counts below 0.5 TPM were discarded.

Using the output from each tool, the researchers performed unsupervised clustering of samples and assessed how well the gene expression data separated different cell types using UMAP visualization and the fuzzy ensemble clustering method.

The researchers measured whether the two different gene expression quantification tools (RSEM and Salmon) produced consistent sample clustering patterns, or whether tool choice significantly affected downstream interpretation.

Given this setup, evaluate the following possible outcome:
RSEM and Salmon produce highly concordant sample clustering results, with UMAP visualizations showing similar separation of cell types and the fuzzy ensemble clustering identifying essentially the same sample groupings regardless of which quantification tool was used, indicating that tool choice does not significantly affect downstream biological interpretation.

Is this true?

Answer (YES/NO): NO